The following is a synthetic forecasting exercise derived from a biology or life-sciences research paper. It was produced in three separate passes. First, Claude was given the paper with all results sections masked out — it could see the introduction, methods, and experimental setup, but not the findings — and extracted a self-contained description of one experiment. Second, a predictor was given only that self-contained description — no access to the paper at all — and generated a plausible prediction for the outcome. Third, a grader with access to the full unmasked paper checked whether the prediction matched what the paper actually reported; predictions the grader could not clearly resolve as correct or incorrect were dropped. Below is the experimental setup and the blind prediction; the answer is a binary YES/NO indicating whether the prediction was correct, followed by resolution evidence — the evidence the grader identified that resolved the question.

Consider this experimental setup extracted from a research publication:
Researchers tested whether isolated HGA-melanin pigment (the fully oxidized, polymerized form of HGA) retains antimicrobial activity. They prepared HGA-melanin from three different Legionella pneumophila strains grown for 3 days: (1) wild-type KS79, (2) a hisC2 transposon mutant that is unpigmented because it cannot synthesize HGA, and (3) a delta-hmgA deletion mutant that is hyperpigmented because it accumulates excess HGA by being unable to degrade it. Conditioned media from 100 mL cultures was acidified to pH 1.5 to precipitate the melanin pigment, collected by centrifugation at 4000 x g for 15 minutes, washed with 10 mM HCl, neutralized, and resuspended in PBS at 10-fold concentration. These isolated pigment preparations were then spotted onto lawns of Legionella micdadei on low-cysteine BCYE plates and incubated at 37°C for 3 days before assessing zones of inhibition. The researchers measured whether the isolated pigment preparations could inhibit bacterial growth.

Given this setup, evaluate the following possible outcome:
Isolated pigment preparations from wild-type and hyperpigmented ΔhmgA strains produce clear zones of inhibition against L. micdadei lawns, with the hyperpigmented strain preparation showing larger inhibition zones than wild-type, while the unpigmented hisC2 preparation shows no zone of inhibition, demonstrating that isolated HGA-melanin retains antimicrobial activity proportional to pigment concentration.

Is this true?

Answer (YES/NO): NO